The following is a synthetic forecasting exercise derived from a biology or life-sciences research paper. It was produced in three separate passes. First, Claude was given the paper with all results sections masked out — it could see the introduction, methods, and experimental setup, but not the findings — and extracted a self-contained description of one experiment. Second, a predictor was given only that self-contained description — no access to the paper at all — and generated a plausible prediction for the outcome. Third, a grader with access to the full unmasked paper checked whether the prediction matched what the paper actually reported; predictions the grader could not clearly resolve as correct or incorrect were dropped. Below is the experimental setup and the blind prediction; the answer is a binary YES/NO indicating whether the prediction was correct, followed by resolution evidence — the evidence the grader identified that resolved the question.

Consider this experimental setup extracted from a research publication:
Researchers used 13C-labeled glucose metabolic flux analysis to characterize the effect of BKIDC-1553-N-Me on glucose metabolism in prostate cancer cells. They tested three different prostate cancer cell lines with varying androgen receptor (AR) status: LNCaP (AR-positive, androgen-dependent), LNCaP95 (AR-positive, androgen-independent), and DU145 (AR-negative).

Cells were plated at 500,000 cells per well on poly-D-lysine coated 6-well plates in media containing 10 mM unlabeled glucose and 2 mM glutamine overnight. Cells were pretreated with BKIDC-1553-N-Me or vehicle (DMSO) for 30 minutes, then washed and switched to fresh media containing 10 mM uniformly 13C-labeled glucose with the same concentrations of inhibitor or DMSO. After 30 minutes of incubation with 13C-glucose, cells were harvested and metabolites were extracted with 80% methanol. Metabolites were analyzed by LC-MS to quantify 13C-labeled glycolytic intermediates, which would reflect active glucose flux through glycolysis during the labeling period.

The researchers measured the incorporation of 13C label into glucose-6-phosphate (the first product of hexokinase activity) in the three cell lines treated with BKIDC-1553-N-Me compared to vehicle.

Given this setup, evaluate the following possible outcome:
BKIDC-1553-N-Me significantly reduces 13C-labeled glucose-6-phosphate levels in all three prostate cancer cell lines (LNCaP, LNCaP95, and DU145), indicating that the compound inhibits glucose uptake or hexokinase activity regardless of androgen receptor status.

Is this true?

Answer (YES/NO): NO